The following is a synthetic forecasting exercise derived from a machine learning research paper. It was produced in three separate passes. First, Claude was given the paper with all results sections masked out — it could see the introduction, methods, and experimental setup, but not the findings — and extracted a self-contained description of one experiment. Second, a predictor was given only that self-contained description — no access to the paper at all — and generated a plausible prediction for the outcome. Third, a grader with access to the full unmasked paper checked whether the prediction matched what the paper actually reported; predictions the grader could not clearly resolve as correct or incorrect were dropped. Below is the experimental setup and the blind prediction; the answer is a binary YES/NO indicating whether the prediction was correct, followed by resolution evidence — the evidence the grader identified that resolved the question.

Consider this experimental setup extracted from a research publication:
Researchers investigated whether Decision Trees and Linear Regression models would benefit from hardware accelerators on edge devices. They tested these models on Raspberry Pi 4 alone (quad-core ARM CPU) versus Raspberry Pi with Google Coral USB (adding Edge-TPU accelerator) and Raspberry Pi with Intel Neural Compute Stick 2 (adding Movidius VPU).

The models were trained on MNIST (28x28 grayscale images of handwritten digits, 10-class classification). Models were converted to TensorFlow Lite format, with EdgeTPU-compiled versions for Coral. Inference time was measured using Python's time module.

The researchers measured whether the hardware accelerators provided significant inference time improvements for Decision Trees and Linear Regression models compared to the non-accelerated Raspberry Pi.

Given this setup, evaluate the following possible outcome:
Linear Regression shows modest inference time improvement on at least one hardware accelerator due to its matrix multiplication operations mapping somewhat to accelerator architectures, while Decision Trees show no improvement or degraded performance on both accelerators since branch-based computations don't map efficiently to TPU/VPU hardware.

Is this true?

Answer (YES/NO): YES